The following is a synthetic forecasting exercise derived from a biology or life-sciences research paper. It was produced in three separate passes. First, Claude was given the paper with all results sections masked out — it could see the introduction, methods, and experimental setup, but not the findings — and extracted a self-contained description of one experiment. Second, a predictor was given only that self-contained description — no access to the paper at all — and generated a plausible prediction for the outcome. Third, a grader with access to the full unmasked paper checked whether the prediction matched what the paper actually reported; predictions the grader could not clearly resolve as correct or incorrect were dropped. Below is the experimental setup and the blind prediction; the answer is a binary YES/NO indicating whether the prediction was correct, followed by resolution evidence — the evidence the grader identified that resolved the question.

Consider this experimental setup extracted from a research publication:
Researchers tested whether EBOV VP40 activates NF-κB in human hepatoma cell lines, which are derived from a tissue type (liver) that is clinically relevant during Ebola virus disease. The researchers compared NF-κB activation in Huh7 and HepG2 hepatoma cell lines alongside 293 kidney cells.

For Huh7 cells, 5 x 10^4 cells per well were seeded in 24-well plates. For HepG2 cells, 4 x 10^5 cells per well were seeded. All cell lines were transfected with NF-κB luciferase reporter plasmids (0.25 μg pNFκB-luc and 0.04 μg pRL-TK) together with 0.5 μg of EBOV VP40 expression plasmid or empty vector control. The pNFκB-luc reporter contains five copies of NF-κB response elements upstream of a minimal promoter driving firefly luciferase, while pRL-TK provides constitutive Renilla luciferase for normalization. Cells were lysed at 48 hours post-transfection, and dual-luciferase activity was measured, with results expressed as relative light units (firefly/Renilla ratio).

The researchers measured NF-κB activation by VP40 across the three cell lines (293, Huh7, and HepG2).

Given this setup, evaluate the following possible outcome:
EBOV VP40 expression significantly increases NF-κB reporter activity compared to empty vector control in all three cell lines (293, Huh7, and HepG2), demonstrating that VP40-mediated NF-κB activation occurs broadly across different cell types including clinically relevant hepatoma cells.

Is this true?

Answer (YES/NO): YES